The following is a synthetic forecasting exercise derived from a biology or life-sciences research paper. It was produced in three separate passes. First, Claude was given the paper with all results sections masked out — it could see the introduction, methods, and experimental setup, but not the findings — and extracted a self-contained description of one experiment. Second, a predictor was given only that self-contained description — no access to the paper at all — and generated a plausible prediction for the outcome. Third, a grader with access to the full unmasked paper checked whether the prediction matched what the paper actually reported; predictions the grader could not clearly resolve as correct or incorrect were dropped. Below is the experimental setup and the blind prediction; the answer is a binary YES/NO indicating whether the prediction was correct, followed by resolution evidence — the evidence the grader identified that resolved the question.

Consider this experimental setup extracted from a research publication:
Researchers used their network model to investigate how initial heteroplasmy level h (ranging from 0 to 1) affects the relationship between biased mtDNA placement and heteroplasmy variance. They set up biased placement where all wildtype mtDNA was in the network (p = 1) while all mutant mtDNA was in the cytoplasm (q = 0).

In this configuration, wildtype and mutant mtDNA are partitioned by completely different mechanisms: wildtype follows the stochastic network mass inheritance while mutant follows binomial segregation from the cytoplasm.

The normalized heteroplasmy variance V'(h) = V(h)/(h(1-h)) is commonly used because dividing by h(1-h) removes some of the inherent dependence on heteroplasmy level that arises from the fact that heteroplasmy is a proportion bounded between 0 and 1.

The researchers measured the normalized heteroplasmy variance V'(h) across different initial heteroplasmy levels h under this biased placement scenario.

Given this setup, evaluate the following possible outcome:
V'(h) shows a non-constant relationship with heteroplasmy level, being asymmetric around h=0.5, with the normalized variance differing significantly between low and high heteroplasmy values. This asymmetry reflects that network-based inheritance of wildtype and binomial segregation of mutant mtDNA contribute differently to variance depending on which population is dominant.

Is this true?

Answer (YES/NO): YES